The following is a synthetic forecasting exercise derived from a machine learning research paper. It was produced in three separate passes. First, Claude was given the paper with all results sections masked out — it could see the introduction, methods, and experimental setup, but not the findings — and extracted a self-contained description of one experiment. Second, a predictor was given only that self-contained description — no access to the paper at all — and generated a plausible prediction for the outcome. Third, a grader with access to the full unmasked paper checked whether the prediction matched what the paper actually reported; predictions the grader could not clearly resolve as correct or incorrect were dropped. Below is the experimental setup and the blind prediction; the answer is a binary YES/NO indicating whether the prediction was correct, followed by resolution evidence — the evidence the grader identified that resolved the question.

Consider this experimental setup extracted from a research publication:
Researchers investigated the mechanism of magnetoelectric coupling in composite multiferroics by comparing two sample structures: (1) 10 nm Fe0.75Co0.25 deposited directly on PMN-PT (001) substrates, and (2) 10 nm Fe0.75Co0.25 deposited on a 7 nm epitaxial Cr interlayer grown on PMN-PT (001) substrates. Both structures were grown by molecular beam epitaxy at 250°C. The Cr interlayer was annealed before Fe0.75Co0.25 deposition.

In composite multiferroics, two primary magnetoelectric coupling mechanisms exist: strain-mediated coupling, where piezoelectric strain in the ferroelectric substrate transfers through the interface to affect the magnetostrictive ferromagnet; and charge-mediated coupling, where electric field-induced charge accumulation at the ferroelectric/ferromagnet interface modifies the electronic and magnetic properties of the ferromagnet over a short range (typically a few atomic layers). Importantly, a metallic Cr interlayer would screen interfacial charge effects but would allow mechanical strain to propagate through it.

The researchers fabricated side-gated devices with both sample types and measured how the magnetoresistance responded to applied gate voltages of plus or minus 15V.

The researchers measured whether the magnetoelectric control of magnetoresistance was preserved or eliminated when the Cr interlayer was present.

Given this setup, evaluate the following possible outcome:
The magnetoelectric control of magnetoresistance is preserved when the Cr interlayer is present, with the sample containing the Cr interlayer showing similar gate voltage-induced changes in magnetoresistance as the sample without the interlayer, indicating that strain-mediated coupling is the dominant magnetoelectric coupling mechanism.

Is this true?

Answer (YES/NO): YES